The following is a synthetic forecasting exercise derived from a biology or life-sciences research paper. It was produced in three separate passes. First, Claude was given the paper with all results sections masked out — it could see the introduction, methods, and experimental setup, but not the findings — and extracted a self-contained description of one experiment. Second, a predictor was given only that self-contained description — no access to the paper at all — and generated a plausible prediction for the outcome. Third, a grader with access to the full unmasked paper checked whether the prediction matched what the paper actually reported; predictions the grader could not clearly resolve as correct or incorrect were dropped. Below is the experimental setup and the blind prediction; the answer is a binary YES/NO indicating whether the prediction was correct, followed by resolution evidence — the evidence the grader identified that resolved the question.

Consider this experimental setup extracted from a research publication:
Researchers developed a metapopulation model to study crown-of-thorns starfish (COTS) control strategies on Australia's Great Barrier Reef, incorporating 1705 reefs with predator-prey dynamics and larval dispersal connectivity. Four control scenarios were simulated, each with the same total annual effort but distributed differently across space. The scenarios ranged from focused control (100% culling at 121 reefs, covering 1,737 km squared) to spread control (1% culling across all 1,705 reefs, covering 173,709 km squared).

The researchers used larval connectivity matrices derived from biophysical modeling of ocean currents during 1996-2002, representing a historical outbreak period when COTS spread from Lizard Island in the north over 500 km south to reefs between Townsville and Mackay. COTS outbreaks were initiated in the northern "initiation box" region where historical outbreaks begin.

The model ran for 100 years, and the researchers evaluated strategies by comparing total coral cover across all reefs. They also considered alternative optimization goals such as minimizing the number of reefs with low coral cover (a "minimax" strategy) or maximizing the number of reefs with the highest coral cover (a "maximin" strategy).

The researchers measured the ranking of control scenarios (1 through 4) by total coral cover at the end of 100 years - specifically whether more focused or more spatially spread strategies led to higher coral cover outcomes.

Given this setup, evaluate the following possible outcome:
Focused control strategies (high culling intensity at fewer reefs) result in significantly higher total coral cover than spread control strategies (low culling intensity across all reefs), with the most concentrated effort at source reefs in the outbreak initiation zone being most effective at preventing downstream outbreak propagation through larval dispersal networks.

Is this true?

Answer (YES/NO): YES